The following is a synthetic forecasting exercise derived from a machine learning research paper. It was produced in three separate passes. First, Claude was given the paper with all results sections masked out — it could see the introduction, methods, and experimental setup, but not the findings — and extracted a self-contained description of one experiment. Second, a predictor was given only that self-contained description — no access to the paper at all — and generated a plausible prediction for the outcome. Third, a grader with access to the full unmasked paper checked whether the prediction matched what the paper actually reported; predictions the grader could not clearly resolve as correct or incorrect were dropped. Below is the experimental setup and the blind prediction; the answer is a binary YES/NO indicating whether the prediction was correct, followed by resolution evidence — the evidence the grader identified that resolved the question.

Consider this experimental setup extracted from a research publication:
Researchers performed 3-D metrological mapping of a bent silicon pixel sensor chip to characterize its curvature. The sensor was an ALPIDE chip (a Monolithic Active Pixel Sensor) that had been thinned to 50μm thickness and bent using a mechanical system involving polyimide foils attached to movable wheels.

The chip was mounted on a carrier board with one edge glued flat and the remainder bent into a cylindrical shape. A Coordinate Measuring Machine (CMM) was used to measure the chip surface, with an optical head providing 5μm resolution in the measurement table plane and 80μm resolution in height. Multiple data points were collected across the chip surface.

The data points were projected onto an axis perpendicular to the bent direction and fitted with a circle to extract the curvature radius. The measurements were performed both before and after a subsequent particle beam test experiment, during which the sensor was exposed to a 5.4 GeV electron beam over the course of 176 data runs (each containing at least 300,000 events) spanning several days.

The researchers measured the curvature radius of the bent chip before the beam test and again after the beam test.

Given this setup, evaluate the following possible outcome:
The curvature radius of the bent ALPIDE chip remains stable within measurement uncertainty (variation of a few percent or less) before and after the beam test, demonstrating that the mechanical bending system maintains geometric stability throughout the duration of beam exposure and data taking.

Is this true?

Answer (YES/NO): NO